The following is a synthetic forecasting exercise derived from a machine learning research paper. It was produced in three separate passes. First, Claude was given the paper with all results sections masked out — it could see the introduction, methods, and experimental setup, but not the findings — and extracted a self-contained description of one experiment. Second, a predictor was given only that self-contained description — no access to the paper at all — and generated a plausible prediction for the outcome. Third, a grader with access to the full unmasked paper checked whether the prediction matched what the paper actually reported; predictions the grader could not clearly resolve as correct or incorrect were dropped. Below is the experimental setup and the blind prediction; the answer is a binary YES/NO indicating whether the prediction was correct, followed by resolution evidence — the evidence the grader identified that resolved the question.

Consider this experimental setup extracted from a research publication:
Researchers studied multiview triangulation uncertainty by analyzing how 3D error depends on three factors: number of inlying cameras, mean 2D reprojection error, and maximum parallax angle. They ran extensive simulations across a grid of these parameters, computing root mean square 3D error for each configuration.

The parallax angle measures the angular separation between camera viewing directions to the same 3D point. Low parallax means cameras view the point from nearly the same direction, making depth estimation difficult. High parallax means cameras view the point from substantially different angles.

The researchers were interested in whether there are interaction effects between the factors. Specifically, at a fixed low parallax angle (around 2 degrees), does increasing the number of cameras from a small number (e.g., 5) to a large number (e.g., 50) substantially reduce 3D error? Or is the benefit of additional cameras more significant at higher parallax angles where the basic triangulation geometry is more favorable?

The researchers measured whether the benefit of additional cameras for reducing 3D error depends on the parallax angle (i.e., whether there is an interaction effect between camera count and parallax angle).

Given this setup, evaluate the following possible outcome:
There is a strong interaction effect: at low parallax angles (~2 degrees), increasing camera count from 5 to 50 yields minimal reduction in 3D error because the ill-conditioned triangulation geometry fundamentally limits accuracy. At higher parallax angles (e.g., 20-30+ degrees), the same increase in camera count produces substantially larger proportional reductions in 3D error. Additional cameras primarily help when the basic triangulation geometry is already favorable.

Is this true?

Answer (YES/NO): NO